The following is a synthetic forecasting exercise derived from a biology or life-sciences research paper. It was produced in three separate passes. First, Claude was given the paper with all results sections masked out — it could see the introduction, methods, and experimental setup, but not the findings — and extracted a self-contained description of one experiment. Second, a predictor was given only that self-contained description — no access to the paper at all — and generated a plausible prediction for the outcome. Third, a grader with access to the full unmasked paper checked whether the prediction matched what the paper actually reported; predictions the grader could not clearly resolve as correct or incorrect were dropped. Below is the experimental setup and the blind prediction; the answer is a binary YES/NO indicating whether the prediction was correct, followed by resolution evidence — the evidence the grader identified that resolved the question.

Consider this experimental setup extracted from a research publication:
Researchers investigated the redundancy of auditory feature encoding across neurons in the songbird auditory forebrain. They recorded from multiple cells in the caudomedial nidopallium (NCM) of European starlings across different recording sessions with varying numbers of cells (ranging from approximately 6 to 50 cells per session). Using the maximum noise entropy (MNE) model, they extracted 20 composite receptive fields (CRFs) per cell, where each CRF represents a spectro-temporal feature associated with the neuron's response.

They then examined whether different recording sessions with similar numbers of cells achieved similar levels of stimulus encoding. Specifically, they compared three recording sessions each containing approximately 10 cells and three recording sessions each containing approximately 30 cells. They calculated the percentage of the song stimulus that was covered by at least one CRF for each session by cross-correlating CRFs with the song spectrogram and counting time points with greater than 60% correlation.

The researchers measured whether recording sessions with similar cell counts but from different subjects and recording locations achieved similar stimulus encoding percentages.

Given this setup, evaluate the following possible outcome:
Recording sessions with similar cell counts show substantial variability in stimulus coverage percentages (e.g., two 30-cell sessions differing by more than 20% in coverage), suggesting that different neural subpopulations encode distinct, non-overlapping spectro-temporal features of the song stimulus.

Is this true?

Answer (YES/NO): NO